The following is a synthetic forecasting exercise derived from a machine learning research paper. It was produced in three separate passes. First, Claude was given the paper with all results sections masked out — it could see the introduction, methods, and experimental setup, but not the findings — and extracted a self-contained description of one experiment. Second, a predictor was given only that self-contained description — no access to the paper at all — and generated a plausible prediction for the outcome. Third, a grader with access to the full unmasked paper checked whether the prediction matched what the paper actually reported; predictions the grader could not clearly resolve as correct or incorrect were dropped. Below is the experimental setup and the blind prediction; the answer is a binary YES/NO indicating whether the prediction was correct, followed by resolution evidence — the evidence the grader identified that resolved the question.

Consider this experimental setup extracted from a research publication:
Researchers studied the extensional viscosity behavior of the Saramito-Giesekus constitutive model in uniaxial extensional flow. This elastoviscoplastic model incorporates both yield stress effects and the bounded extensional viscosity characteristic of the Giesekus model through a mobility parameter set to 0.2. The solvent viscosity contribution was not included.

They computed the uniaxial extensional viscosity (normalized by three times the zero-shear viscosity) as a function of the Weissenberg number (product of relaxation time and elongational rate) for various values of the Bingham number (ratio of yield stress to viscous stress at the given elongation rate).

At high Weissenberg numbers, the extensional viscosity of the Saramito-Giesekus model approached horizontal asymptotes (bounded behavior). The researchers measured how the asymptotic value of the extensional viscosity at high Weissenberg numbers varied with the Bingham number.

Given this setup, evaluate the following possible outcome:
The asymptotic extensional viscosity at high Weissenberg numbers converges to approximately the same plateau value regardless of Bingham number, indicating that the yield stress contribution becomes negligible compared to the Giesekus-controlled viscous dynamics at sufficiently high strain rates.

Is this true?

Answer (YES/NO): NO